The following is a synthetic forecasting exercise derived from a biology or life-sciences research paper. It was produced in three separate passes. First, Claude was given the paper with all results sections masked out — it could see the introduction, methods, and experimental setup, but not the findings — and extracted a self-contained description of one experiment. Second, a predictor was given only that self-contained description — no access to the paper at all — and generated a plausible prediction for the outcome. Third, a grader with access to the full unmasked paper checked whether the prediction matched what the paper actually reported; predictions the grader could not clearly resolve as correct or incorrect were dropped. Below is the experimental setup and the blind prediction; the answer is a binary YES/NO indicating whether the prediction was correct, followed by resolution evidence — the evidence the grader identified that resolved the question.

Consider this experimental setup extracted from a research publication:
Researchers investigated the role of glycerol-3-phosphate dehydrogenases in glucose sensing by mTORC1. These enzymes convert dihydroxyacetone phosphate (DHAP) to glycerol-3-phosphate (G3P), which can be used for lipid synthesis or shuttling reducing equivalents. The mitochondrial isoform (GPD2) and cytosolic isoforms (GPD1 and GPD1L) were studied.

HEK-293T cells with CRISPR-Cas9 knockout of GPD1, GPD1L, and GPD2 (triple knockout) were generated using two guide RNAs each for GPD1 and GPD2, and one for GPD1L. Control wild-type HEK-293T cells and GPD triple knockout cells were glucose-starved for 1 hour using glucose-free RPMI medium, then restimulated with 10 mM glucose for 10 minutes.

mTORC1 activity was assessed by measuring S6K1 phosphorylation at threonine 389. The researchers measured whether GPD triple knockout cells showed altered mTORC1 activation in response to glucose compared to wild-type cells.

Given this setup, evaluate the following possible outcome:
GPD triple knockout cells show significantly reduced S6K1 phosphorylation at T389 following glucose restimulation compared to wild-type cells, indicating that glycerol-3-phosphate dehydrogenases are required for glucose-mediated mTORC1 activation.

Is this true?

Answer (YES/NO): NO